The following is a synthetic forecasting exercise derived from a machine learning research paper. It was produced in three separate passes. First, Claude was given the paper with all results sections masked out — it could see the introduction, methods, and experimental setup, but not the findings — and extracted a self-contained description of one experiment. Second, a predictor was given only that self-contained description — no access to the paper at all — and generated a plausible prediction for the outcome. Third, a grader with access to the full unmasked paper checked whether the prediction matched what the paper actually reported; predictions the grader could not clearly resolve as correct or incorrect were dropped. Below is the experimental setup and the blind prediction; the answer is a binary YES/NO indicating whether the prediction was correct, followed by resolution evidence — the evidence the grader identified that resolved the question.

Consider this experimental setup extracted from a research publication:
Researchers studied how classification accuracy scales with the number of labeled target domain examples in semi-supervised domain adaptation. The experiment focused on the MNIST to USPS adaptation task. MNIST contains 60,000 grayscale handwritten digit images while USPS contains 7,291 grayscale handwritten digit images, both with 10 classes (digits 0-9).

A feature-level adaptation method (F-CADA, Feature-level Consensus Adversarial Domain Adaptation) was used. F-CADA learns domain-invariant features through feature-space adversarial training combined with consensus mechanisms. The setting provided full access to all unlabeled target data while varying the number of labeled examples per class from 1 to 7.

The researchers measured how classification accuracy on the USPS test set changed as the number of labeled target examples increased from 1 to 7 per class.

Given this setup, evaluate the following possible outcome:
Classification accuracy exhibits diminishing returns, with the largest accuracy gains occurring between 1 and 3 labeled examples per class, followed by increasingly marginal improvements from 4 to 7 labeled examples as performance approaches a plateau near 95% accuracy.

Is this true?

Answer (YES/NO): NO